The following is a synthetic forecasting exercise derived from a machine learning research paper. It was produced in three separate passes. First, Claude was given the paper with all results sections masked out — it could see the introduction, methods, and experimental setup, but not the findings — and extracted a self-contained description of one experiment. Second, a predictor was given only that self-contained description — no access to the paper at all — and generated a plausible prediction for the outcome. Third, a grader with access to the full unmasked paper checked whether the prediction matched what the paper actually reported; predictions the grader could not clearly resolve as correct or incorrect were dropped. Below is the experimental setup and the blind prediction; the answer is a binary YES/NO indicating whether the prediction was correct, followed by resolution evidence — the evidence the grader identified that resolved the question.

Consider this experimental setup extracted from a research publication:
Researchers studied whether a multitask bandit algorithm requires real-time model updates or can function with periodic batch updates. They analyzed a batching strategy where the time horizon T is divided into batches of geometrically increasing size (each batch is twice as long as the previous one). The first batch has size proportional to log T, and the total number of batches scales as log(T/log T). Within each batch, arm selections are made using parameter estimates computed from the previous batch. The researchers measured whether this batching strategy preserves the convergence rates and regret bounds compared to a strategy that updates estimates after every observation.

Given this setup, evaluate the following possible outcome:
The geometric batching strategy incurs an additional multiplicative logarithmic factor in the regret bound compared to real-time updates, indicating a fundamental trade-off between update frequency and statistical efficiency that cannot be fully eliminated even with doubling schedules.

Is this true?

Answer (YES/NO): NO